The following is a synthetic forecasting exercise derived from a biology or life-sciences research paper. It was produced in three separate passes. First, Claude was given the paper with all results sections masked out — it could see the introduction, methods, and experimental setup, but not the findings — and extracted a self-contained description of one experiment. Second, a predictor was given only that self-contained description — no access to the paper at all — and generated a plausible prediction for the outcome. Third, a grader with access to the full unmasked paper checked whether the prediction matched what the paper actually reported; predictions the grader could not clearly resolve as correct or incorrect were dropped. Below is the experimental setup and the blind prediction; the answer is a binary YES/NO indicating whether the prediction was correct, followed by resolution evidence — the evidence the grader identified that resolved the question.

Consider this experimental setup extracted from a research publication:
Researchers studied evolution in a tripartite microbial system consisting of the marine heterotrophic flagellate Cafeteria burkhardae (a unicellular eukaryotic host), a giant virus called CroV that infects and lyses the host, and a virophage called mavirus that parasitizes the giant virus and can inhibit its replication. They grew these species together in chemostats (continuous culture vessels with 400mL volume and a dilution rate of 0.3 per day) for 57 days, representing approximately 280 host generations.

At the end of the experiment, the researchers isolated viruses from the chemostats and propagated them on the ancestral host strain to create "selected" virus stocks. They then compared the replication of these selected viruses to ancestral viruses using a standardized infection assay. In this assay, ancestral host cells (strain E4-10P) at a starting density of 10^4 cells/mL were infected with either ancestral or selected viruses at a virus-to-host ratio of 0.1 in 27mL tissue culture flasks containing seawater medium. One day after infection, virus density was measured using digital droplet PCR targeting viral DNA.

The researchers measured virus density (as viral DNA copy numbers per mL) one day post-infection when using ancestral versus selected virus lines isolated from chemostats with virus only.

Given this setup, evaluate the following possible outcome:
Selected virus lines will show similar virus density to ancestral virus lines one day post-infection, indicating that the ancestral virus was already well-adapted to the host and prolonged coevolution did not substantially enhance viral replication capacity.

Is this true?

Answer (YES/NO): YES